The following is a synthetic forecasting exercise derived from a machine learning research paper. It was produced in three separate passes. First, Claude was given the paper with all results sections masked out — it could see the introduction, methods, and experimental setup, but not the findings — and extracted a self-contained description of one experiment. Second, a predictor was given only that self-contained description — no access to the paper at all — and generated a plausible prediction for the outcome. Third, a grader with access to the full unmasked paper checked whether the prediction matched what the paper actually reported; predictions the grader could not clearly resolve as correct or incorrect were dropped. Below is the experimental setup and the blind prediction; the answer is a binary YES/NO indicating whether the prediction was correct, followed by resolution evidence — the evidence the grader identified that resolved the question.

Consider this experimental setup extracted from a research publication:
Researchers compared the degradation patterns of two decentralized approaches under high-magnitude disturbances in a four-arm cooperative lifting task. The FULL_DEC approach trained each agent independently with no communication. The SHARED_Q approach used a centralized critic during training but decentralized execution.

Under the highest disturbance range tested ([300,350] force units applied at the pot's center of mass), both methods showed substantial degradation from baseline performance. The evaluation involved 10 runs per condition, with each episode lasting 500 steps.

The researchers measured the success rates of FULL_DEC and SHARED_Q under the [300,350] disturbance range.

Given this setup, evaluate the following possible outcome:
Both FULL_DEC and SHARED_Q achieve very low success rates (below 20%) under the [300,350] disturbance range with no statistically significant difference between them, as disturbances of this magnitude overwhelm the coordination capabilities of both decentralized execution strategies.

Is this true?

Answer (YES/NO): NO